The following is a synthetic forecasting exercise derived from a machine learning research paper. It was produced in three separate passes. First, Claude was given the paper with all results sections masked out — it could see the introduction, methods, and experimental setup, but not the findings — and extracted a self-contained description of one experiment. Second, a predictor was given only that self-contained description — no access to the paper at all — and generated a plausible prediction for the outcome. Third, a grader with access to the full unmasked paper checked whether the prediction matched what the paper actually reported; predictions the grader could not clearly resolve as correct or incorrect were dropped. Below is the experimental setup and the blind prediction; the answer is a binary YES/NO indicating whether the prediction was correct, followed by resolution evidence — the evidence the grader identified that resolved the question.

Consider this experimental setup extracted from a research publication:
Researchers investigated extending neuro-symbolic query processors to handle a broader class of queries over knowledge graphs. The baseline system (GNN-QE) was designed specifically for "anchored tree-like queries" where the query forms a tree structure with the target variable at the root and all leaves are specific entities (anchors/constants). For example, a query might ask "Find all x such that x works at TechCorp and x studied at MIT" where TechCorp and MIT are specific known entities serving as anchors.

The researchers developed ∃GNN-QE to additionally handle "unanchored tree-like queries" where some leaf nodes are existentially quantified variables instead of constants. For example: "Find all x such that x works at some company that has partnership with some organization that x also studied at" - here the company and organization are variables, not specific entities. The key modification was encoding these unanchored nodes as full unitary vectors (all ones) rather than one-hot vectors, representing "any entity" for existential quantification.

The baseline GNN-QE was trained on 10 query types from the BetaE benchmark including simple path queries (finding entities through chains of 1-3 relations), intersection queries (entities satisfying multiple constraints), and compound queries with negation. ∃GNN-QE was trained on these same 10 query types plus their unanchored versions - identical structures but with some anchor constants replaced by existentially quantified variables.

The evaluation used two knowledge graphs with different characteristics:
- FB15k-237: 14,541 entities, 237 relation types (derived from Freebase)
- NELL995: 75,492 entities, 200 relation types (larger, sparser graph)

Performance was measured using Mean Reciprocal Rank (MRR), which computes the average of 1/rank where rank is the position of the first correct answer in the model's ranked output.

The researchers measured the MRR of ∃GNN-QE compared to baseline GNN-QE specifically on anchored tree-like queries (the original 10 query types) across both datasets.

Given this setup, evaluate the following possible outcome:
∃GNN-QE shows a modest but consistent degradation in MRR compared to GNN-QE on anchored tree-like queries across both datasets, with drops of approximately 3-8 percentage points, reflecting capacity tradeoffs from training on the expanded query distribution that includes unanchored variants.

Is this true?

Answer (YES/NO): NO